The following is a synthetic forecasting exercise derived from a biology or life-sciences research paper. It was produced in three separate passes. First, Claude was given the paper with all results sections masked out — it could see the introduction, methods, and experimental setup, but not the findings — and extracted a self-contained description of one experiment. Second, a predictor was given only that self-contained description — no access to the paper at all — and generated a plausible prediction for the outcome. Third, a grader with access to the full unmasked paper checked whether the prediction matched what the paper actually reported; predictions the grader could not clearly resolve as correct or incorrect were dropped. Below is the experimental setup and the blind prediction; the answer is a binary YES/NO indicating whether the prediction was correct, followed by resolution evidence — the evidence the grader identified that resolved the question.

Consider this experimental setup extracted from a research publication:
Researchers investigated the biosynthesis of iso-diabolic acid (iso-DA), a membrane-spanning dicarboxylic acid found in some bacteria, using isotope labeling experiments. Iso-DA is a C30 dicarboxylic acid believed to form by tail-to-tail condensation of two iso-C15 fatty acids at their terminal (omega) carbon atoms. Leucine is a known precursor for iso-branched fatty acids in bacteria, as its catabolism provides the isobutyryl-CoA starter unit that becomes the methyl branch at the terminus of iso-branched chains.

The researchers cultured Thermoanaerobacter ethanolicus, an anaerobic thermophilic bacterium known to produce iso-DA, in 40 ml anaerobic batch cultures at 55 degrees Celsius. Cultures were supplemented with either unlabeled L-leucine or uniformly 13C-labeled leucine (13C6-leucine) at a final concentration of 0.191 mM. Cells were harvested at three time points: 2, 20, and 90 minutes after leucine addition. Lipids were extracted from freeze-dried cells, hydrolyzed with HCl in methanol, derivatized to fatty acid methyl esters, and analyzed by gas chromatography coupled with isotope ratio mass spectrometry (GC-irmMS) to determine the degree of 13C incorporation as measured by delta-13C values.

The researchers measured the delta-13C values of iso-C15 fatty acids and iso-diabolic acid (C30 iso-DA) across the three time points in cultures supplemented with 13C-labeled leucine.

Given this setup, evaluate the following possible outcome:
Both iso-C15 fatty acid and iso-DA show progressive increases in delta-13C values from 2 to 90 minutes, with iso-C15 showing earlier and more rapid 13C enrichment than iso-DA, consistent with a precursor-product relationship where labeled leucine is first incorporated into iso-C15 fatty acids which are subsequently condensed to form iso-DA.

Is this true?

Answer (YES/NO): NO